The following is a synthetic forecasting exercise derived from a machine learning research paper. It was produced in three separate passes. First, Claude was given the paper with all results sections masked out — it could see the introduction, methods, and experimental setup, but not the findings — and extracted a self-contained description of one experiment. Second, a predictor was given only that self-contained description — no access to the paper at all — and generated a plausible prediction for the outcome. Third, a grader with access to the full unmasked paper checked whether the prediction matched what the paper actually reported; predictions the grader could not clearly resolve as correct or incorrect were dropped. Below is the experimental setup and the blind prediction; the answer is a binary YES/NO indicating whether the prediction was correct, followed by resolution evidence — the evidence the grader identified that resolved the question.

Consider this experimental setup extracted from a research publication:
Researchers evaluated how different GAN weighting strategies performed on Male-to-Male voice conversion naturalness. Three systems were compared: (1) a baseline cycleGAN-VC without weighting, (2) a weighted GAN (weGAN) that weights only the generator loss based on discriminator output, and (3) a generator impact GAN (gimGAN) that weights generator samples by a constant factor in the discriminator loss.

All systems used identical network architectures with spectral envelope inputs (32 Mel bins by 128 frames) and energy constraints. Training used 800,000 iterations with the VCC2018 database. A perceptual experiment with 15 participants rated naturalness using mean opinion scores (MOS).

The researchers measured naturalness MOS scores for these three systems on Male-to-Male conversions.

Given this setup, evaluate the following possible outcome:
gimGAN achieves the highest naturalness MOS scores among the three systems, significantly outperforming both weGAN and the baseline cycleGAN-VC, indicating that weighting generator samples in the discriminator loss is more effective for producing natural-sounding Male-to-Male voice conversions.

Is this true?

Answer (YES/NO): NO